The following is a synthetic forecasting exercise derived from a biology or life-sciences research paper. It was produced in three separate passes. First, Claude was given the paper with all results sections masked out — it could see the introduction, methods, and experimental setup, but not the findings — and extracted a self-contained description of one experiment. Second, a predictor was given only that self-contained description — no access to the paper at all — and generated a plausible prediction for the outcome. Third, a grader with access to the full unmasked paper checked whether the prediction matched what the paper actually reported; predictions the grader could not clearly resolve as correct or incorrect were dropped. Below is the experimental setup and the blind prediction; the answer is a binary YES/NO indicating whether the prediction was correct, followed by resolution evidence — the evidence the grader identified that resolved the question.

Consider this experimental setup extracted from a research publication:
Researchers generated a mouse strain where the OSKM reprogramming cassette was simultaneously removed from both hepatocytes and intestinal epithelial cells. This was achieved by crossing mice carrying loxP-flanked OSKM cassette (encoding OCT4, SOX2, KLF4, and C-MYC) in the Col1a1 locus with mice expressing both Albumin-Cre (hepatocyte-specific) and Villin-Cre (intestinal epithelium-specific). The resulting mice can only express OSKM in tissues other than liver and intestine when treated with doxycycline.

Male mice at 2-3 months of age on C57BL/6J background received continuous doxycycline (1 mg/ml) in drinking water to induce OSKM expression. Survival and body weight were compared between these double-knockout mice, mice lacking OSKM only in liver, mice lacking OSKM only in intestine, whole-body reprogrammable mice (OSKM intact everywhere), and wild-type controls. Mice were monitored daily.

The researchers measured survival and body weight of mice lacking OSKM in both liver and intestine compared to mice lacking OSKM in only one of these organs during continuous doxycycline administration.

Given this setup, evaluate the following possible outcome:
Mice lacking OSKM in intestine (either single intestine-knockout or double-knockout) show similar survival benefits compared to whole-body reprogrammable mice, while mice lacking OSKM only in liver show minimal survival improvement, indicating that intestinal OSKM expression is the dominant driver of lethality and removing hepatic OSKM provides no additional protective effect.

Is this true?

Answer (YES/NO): NO